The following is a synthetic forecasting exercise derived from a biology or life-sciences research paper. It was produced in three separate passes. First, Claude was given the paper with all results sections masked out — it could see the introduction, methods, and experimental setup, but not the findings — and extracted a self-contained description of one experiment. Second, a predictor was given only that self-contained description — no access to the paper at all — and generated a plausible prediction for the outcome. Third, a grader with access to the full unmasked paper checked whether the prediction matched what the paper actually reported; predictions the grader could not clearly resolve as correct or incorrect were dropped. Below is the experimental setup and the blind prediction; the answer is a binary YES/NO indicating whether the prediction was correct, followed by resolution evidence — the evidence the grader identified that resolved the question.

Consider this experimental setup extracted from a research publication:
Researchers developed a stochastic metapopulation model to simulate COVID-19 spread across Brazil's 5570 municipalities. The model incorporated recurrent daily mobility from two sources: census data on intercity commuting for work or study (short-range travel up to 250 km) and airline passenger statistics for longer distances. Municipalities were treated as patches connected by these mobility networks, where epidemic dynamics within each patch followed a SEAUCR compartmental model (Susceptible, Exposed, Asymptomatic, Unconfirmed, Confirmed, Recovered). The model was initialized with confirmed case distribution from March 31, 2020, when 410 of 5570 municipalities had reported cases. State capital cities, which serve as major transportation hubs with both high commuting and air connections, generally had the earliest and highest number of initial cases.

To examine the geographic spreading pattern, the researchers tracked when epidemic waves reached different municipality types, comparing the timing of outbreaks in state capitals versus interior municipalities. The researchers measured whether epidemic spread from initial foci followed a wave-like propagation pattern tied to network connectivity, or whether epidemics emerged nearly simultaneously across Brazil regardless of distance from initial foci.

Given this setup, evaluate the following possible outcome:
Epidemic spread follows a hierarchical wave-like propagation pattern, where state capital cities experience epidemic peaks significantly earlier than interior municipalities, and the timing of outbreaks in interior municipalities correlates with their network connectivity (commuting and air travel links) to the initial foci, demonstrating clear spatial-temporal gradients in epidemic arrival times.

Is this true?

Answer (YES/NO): NO